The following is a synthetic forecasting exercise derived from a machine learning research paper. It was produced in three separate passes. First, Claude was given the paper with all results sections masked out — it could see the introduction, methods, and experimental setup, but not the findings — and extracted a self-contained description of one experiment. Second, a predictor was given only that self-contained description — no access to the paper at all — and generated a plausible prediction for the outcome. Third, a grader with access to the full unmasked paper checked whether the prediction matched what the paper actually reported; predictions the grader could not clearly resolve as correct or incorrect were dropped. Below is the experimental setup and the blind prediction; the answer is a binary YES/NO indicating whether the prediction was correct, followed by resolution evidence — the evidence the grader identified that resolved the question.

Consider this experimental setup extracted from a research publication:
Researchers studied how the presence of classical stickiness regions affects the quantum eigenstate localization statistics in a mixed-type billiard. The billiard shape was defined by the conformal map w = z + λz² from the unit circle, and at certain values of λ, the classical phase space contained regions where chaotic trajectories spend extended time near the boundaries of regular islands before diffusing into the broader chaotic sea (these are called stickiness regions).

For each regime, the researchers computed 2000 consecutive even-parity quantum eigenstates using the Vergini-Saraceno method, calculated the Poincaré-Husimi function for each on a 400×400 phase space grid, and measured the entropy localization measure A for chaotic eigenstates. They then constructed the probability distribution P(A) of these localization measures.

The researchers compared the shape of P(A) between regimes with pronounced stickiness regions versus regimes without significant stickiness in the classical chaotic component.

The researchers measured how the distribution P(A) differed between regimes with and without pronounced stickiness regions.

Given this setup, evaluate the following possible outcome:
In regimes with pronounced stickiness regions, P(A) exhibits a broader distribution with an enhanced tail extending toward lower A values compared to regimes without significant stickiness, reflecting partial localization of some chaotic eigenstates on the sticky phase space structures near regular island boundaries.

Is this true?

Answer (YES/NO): NO